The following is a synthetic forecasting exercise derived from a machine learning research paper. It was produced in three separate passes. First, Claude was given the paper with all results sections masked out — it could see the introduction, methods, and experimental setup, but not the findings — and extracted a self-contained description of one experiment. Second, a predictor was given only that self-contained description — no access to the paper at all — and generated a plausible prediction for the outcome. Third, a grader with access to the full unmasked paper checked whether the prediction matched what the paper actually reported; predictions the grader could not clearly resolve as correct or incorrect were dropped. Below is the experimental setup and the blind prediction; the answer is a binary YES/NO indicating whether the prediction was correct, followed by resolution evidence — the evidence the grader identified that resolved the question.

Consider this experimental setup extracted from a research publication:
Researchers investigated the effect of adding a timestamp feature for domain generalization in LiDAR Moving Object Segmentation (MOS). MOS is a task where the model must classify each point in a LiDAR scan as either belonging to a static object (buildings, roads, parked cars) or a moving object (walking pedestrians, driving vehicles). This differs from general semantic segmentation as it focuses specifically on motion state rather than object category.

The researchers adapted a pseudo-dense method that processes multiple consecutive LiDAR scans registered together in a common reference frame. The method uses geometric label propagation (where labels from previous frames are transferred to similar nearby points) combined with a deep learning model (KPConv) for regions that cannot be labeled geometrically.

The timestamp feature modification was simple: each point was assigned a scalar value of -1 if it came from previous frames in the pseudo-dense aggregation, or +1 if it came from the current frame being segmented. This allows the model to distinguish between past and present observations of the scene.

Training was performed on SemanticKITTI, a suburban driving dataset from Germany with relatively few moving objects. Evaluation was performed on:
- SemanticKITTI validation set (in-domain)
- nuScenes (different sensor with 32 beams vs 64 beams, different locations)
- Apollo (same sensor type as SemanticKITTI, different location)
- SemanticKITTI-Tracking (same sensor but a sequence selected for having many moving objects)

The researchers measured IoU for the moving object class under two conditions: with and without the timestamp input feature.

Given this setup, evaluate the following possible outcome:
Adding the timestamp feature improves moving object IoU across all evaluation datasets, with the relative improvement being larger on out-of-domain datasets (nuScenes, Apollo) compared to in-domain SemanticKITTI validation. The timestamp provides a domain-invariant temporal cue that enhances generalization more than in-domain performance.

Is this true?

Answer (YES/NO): NO